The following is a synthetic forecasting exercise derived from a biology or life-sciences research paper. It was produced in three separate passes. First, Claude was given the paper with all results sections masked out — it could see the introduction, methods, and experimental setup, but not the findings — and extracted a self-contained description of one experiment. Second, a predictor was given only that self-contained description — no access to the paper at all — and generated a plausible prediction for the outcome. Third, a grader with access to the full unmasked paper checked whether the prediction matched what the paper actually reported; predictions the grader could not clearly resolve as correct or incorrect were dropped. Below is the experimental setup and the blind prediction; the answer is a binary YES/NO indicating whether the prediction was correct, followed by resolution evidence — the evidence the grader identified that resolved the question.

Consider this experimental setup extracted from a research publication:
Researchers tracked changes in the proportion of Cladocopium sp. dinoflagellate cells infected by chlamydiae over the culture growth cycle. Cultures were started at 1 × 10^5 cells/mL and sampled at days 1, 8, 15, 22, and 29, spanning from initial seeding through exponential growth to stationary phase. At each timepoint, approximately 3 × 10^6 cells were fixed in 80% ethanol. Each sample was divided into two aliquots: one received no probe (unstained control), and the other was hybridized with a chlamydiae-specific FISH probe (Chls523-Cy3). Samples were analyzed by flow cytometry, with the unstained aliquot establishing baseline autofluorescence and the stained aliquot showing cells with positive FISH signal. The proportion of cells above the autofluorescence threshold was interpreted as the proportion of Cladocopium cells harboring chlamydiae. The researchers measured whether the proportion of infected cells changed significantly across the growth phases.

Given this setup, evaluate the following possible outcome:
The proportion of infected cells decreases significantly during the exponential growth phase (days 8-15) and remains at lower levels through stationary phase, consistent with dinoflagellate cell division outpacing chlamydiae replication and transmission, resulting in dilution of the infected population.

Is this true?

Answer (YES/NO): NO